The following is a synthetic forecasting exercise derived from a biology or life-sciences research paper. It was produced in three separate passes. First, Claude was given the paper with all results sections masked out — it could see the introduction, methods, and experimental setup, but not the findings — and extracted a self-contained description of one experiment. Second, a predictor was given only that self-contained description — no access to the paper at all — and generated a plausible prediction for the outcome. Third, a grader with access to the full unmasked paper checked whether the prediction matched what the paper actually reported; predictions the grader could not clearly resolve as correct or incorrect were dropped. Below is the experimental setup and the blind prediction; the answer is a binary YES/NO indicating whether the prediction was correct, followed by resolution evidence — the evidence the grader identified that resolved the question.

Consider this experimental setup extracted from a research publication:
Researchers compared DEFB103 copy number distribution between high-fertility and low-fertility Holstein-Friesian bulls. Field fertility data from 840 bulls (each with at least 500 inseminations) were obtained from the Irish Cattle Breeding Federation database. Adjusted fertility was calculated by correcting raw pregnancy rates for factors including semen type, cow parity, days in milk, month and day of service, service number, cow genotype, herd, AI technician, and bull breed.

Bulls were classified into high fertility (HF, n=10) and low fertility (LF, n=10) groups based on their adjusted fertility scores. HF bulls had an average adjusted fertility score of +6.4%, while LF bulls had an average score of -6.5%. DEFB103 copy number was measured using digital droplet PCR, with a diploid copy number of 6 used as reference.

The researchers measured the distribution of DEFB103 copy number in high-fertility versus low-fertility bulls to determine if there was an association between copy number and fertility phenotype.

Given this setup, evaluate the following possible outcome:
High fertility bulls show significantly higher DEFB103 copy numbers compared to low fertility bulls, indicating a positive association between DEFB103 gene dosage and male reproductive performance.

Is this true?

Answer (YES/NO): NO